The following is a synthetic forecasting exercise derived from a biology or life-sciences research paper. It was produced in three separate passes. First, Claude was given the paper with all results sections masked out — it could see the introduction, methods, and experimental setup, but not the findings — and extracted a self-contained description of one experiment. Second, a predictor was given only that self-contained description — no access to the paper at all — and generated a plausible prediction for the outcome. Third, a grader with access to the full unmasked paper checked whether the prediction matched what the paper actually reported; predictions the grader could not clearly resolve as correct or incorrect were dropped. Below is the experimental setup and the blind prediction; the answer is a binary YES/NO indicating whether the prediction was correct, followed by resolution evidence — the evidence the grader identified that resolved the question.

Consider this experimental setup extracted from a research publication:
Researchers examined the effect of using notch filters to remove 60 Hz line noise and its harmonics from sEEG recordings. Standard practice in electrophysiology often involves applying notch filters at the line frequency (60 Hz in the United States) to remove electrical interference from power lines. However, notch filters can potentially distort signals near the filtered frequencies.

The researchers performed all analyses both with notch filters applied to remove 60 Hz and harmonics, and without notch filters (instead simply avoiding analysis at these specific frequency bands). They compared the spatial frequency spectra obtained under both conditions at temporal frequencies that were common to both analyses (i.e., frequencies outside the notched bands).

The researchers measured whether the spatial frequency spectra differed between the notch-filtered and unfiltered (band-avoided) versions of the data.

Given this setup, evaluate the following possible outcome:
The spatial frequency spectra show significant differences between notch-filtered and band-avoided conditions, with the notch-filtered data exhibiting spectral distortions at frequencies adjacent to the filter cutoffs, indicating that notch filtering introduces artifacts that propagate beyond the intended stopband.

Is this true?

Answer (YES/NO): NO